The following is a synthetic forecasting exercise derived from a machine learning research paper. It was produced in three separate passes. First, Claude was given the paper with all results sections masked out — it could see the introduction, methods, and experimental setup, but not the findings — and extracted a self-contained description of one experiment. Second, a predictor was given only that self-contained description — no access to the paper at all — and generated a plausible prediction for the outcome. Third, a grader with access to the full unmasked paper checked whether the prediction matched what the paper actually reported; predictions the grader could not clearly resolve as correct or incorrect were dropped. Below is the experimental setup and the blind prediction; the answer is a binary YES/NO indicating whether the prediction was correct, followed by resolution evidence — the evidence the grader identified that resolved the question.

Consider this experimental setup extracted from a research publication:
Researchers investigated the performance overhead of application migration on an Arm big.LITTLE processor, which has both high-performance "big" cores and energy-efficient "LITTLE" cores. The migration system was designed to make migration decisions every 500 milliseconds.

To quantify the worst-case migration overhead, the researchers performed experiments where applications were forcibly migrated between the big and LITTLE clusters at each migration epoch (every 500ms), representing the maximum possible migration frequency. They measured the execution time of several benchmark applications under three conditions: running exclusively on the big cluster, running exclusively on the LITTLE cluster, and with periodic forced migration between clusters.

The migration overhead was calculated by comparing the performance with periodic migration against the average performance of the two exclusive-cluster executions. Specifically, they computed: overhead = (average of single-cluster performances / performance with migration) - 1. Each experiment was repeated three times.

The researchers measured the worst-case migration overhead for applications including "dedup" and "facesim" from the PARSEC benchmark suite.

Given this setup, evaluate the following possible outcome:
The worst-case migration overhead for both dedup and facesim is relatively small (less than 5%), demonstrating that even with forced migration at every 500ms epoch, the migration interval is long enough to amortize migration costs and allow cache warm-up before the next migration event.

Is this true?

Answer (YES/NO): NO